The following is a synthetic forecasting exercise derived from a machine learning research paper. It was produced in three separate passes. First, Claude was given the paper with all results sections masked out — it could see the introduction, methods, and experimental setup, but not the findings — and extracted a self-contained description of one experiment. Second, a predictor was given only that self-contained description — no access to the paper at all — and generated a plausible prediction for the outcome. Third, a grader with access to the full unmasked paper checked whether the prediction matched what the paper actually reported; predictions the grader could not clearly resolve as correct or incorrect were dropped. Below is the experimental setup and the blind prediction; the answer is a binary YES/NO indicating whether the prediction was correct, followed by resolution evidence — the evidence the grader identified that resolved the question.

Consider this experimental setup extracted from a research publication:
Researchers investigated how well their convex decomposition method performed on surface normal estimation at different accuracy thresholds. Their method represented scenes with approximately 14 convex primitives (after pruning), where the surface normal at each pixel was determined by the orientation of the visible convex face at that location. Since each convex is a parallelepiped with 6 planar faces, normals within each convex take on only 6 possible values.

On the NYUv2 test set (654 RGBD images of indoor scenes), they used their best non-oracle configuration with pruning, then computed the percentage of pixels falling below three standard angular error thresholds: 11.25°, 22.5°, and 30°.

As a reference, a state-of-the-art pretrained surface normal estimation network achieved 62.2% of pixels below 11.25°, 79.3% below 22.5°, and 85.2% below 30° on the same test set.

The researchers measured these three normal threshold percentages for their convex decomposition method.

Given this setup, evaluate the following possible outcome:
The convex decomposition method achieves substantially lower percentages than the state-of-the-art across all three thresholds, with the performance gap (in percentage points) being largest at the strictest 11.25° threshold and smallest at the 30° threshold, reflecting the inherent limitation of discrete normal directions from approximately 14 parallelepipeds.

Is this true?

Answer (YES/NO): YES